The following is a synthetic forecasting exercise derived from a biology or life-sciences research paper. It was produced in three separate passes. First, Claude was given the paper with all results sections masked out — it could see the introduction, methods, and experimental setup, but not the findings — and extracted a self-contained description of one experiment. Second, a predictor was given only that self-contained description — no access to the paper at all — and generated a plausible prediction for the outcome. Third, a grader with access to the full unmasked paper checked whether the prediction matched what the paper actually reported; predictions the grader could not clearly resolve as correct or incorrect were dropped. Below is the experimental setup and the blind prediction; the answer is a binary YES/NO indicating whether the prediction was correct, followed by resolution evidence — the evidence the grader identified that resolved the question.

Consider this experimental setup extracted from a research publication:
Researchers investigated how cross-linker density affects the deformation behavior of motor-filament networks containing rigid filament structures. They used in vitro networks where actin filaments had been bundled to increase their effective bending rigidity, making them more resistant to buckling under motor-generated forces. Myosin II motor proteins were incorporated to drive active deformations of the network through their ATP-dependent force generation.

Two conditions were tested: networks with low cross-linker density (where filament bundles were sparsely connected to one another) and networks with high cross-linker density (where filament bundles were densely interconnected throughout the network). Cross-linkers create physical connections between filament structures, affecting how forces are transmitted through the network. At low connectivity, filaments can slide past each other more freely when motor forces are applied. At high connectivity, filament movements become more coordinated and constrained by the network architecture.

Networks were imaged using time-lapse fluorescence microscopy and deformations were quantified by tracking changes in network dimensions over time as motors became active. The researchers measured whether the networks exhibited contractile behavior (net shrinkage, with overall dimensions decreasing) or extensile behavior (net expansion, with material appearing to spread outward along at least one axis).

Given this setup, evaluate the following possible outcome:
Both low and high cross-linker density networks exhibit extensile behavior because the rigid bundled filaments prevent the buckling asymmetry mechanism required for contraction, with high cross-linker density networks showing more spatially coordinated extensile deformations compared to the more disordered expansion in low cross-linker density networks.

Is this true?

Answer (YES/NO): NO